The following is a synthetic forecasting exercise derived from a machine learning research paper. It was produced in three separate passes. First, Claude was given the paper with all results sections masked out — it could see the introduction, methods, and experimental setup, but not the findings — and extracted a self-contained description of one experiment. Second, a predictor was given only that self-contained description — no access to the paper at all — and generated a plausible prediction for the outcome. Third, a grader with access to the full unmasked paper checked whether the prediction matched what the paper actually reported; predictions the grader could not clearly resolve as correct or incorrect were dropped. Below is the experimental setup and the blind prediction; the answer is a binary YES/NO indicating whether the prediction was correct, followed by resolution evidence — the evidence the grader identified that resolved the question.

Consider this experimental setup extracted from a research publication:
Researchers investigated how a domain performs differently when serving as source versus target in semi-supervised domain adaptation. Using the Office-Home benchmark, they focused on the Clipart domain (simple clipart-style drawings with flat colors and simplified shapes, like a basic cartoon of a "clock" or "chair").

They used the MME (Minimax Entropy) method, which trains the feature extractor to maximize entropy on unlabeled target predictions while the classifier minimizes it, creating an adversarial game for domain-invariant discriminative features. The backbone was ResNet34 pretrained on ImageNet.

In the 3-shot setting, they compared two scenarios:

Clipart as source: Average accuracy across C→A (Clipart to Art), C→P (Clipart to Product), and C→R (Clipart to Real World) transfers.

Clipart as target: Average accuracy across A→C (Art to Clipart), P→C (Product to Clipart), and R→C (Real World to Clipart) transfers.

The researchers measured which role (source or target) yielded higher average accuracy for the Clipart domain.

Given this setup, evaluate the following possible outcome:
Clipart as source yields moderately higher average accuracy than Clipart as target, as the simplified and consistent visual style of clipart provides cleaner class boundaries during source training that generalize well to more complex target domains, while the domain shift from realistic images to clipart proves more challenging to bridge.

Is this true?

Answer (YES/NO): YES